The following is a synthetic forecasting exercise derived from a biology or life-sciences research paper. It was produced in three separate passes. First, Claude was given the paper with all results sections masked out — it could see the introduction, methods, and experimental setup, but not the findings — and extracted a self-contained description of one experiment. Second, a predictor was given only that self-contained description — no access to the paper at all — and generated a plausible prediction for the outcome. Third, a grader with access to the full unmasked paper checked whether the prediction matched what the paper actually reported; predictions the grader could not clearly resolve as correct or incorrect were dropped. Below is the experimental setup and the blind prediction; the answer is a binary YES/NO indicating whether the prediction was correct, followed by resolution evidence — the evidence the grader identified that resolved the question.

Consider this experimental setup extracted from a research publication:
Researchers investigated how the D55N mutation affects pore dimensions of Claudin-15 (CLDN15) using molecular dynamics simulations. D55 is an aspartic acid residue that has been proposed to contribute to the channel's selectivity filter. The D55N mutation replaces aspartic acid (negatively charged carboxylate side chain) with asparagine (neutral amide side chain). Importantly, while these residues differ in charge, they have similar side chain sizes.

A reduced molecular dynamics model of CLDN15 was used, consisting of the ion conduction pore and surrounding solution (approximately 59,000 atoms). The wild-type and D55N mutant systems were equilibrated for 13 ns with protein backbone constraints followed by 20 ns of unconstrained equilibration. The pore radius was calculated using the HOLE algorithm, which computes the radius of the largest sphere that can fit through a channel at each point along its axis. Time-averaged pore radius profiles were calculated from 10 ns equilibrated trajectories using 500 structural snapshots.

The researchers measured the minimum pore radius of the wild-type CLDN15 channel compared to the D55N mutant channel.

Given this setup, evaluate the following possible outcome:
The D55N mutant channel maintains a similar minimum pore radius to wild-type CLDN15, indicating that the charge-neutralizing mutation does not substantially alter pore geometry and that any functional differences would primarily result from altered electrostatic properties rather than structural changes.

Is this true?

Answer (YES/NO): NO